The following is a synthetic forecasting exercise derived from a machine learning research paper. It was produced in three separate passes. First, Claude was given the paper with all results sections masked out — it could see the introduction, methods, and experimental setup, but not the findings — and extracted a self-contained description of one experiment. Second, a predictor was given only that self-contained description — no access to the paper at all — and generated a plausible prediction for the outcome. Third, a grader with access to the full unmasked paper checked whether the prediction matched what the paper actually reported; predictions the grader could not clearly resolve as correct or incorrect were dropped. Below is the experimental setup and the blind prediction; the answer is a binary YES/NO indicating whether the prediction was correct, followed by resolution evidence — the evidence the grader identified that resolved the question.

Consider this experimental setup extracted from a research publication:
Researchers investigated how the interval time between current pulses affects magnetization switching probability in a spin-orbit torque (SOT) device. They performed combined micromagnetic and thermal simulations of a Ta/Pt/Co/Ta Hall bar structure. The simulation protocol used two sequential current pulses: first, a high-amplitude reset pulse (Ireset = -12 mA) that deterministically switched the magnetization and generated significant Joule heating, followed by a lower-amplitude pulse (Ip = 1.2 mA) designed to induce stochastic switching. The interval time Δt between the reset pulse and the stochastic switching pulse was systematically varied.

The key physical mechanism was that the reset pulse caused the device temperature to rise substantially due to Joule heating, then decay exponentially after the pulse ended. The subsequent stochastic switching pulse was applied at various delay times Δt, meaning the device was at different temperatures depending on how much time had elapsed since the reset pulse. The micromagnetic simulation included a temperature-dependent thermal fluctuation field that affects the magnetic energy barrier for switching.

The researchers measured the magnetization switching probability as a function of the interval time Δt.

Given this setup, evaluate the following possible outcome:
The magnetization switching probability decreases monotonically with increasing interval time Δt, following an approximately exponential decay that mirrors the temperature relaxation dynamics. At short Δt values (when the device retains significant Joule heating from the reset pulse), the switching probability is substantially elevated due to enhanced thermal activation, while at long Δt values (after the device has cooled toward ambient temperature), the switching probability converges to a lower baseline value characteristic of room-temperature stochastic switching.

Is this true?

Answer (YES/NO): YES